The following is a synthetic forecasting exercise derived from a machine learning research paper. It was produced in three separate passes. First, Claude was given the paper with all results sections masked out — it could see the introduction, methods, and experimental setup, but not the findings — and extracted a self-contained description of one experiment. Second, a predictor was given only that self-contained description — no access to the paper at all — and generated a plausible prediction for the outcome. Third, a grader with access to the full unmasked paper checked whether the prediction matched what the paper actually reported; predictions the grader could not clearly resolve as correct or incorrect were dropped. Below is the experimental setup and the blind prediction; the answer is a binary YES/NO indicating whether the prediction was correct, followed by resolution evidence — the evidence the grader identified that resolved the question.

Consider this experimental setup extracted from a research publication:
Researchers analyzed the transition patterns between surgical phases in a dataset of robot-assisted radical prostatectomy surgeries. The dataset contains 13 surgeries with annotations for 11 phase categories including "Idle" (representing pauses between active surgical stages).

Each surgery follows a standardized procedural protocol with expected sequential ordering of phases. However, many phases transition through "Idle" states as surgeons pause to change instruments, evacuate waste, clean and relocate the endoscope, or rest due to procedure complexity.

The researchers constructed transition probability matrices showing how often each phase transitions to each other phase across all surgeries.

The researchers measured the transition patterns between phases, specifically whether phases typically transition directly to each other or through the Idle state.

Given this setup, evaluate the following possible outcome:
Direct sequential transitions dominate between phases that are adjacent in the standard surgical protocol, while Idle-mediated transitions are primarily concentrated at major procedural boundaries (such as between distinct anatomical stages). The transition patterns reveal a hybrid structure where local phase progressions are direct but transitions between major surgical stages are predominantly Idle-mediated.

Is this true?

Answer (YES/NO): NO